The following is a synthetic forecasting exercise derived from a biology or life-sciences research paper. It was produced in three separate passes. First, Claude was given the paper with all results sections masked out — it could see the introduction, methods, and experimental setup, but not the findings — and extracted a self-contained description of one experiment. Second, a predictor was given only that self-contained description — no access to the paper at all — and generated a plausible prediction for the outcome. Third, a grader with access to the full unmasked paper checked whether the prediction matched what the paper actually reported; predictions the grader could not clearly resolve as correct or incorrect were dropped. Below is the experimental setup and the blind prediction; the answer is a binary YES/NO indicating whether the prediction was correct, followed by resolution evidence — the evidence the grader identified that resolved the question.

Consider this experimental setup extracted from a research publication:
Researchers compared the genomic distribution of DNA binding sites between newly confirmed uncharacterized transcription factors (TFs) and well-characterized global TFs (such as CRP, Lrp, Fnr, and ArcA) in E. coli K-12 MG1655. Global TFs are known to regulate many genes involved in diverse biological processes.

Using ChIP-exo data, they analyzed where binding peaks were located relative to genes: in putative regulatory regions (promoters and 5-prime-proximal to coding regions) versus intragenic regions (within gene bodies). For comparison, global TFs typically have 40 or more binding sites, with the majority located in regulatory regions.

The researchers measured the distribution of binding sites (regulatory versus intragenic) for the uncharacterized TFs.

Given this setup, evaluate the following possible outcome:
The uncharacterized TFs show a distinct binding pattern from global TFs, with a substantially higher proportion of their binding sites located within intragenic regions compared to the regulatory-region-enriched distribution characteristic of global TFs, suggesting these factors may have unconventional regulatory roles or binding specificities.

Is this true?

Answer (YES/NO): YES